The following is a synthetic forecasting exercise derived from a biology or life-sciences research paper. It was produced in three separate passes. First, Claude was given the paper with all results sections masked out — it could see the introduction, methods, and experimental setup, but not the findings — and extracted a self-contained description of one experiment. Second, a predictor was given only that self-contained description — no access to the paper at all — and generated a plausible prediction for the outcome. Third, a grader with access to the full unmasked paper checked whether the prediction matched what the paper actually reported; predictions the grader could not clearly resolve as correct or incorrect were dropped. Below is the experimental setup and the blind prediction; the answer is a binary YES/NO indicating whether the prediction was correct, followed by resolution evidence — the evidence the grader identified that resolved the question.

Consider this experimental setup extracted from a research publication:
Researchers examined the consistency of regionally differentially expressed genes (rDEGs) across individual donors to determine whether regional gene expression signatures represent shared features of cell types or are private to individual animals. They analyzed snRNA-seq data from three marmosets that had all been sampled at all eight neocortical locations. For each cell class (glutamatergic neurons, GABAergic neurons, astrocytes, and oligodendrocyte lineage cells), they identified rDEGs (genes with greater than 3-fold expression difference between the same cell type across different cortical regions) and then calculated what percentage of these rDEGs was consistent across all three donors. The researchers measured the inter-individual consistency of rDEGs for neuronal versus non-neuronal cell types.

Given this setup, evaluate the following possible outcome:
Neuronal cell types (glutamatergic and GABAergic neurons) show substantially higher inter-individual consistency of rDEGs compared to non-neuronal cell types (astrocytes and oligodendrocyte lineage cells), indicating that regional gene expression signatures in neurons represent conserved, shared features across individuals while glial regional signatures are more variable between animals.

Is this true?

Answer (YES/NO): YES